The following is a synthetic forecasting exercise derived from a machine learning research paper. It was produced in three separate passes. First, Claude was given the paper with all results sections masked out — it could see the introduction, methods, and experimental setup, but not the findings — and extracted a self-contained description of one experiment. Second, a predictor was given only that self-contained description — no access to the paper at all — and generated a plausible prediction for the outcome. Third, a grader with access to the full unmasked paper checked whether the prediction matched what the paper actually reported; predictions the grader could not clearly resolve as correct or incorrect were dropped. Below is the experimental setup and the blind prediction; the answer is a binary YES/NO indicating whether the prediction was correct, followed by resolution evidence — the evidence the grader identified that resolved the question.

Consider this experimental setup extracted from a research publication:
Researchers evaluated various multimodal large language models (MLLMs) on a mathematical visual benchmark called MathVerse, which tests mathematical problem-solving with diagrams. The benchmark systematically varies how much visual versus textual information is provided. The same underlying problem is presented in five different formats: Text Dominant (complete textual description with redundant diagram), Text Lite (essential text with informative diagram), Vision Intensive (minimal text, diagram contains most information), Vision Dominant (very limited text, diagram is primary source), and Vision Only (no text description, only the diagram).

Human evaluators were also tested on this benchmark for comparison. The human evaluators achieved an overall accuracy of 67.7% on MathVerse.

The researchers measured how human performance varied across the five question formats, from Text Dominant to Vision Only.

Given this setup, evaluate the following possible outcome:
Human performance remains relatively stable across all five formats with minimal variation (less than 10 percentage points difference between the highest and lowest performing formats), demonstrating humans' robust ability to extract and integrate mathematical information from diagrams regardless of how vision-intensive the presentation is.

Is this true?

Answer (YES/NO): YES